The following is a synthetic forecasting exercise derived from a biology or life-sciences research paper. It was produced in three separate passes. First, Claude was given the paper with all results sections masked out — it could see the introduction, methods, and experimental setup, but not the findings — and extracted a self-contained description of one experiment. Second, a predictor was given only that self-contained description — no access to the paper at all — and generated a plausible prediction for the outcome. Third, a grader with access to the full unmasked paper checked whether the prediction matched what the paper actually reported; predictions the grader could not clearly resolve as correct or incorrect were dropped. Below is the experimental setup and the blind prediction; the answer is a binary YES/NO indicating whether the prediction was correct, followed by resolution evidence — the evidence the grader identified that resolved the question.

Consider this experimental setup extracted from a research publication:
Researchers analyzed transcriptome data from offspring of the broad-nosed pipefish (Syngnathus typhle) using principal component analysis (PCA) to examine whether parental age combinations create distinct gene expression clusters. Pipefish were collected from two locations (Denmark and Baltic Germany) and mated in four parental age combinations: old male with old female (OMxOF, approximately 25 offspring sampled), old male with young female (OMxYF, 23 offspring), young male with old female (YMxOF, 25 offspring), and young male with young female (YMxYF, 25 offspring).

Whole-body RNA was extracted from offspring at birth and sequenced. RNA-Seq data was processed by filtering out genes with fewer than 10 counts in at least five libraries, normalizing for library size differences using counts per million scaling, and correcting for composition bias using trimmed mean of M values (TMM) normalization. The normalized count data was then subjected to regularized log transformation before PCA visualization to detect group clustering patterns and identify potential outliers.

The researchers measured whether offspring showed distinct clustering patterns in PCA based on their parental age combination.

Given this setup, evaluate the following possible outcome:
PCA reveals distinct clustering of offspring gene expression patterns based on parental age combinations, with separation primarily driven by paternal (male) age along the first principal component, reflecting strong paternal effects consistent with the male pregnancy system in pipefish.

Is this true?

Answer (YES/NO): YES